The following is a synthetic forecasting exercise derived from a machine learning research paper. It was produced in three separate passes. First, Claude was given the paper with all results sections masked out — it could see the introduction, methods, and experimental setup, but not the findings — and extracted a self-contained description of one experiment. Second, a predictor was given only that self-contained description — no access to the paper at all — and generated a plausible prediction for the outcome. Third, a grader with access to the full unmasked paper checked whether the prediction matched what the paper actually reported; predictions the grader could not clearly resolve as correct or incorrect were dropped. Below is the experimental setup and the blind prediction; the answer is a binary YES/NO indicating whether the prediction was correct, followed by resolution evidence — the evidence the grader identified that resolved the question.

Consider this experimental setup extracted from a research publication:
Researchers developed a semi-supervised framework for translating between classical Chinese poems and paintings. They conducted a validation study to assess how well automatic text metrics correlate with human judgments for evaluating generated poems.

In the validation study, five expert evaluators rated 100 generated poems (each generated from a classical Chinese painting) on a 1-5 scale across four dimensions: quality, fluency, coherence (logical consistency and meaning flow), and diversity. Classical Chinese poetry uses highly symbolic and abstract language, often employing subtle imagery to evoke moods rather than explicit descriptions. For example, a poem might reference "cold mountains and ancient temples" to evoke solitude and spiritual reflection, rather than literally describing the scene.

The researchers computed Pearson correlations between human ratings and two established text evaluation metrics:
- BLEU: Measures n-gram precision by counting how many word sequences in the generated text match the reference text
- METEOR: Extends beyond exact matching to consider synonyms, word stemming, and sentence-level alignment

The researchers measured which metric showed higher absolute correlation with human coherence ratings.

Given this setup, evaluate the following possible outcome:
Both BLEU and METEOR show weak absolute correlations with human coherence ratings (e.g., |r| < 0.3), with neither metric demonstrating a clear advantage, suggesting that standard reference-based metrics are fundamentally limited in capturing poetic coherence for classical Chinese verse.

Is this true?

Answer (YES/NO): NO